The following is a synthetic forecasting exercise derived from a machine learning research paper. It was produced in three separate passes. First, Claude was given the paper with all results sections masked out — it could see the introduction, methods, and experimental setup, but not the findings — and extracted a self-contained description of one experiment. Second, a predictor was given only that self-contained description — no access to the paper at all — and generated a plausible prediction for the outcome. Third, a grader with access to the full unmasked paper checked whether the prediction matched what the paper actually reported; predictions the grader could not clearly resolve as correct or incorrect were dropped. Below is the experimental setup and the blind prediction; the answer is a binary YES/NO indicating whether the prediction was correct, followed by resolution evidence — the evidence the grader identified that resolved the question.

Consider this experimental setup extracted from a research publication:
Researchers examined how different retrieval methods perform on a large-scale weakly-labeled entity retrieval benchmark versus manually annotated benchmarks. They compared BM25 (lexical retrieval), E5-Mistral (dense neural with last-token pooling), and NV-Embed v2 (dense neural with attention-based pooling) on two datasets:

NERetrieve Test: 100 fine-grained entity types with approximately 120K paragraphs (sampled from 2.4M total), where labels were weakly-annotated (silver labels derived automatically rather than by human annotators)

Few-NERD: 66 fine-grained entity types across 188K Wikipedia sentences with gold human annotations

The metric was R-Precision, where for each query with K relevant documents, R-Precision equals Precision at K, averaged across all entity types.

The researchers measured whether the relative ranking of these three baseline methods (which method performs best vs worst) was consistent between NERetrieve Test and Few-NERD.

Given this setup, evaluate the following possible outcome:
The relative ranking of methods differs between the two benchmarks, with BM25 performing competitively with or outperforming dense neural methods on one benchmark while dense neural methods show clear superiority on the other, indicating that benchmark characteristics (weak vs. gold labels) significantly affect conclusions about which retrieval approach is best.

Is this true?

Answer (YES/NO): NO